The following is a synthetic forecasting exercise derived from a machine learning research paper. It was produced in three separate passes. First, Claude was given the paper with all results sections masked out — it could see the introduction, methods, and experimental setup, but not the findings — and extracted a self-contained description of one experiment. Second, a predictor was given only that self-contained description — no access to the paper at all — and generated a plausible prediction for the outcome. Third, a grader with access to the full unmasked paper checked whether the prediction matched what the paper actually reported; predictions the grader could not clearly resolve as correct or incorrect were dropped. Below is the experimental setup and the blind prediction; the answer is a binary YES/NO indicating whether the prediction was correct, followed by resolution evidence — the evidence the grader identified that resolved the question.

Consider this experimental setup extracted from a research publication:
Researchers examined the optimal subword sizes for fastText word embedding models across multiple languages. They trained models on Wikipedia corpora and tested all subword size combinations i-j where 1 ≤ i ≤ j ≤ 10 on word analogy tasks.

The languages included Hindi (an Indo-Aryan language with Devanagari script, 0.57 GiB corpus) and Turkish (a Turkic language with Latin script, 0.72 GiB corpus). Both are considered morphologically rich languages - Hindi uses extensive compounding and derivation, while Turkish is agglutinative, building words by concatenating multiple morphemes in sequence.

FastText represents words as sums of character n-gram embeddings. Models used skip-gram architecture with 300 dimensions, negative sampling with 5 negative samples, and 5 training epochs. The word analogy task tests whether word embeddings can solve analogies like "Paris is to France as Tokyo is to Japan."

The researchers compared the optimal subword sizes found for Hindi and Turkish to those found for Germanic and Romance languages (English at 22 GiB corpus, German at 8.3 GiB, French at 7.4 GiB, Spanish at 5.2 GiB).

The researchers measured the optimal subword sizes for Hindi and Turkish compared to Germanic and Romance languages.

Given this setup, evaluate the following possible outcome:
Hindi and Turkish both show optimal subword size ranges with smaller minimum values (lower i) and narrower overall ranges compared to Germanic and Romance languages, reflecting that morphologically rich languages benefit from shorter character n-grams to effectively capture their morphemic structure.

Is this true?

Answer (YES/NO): NO